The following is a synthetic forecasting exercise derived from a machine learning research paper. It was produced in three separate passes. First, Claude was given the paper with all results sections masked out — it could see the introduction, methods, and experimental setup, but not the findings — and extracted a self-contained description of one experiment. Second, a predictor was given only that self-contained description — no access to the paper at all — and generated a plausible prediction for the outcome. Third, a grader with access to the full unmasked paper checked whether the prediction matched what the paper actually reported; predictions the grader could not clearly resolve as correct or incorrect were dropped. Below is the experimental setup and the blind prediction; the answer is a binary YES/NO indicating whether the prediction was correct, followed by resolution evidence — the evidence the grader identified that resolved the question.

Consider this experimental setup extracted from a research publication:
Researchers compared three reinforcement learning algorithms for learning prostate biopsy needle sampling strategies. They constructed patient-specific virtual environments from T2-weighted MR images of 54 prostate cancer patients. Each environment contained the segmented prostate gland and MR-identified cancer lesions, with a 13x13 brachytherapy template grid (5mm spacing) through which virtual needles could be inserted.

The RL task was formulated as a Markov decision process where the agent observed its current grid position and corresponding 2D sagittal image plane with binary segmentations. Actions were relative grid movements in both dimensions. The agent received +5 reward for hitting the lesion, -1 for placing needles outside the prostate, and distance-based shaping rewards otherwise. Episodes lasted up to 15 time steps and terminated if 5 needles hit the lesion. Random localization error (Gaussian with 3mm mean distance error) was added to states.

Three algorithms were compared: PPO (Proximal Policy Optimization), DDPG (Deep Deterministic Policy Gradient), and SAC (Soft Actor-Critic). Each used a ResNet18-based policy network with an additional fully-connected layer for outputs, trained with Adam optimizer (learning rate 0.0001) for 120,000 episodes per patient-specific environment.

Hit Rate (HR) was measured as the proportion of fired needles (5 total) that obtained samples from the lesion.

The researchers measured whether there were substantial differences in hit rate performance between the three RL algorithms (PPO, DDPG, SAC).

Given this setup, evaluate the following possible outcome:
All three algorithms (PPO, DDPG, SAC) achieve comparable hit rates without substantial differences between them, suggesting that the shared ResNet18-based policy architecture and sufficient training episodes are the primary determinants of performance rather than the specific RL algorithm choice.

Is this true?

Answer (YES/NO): YES